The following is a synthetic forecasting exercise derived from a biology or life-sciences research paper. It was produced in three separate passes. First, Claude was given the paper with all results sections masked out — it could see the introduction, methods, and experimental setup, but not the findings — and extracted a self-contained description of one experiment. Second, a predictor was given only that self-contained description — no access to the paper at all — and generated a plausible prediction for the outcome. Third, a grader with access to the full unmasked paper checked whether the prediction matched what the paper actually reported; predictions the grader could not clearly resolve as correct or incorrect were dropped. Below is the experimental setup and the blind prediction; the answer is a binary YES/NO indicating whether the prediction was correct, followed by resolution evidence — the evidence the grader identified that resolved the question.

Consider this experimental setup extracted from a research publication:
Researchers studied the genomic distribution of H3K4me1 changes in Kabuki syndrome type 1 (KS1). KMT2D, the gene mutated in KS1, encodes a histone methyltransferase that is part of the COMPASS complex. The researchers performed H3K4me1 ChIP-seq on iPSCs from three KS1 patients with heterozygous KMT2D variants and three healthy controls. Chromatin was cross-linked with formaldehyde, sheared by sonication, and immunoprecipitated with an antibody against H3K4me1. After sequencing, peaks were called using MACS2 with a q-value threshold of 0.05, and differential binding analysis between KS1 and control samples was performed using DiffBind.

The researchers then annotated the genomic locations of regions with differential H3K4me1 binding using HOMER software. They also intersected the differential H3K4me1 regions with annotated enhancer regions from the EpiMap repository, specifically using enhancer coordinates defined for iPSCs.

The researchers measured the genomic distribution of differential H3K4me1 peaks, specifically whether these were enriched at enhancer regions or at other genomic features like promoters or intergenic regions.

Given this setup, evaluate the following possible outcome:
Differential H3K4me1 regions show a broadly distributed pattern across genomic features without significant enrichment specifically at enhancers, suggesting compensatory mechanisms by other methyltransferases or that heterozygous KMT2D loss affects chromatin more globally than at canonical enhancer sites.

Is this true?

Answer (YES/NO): NO